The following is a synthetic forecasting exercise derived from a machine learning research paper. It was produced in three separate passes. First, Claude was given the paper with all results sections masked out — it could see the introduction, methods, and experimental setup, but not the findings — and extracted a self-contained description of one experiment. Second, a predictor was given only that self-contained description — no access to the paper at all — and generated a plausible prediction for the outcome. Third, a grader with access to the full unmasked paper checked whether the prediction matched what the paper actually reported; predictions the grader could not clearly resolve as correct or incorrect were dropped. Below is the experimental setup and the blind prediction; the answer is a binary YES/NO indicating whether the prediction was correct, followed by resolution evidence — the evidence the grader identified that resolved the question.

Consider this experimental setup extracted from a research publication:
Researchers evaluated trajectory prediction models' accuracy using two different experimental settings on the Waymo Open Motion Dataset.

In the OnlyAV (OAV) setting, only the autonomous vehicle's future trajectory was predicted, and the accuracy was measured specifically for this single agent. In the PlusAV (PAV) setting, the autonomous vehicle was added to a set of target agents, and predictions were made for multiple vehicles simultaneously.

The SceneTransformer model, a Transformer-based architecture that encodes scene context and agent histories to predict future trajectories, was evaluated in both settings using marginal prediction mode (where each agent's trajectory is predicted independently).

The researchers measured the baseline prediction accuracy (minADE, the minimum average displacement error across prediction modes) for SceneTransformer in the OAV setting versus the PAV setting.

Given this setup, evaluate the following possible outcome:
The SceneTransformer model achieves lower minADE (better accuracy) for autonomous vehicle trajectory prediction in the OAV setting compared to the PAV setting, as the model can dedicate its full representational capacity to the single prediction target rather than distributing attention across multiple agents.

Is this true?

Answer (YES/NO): YES